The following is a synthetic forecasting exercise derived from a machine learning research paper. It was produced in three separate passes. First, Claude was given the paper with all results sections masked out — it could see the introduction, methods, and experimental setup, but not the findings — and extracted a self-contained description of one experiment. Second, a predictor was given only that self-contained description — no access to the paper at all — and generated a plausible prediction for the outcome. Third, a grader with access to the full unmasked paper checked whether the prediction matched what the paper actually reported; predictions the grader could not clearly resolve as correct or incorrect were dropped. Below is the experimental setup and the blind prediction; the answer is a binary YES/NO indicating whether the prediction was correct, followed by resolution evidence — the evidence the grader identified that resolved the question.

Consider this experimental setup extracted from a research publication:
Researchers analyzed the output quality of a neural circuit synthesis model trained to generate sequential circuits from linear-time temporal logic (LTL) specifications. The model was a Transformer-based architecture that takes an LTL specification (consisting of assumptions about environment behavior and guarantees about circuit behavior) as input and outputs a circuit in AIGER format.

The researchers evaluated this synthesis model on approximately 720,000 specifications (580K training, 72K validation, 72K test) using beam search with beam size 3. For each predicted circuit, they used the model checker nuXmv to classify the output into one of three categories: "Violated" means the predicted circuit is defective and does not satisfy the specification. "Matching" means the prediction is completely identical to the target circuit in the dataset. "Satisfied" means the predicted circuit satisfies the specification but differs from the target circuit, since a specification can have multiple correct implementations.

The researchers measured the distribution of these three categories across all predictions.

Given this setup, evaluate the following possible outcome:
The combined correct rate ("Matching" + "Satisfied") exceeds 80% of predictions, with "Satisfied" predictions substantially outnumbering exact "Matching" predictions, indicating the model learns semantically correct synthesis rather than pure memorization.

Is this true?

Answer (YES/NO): NO